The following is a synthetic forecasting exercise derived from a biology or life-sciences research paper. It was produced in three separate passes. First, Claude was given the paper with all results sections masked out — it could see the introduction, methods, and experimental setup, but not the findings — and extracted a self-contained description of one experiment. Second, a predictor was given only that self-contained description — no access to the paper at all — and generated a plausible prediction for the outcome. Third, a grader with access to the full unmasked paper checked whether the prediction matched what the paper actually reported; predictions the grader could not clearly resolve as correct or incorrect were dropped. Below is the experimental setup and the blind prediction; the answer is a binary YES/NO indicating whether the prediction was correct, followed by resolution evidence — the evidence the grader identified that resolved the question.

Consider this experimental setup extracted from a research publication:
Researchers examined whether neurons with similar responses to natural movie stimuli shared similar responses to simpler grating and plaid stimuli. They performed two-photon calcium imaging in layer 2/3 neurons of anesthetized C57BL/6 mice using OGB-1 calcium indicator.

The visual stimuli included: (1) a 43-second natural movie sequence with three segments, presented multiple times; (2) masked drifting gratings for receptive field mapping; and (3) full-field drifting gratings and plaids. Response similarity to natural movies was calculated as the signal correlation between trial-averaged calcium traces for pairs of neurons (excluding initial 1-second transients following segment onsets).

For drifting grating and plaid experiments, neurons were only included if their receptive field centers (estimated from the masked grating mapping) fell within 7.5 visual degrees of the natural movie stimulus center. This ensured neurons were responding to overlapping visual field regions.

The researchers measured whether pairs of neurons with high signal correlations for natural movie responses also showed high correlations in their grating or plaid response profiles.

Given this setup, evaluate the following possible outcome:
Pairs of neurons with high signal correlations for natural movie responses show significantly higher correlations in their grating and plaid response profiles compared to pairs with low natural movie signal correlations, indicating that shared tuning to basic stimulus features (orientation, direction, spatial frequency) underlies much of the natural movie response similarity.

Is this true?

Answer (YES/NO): NO